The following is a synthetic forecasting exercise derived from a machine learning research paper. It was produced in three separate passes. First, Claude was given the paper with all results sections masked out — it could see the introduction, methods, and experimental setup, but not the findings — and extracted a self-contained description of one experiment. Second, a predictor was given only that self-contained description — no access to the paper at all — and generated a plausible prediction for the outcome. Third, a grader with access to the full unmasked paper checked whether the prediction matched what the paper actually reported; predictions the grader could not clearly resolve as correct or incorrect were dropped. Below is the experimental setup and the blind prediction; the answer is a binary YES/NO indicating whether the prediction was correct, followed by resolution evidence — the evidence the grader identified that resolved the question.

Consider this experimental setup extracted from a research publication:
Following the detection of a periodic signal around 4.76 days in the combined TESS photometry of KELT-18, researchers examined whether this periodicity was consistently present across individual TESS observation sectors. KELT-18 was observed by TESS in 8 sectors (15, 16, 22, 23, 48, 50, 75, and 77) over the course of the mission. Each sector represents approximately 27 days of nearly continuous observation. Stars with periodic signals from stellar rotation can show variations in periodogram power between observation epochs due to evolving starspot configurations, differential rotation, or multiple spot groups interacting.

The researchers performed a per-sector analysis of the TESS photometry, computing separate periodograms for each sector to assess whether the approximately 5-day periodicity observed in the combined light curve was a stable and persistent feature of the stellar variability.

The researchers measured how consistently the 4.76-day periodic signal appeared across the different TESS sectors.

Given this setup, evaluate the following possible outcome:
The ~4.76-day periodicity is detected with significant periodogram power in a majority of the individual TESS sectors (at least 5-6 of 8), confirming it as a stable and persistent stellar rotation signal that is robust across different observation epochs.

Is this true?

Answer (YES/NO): NO